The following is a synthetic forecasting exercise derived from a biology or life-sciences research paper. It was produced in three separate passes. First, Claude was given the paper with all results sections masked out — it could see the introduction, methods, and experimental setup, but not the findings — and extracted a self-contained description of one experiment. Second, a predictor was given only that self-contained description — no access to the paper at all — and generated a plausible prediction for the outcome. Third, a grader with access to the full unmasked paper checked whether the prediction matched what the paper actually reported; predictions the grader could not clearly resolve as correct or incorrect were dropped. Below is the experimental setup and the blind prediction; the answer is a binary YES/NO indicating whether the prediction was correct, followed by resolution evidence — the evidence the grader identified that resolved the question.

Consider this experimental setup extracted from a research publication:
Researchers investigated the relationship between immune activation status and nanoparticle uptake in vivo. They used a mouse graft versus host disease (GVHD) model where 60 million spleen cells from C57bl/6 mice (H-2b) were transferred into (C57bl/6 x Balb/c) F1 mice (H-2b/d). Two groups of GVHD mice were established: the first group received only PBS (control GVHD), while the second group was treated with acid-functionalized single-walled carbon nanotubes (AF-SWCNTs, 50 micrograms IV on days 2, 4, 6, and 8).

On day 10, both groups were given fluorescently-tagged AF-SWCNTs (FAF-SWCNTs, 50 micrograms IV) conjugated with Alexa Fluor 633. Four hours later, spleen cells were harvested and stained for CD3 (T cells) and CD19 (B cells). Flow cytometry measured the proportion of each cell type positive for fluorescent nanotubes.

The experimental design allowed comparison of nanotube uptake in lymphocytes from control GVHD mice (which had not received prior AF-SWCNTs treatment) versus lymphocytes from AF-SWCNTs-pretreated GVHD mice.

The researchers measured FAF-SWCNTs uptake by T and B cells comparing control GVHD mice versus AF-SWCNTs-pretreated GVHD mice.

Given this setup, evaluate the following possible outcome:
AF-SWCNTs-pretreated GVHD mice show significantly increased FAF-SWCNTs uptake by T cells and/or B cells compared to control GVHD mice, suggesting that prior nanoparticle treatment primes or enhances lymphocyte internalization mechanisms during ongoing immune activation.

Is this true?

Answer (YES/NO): NO